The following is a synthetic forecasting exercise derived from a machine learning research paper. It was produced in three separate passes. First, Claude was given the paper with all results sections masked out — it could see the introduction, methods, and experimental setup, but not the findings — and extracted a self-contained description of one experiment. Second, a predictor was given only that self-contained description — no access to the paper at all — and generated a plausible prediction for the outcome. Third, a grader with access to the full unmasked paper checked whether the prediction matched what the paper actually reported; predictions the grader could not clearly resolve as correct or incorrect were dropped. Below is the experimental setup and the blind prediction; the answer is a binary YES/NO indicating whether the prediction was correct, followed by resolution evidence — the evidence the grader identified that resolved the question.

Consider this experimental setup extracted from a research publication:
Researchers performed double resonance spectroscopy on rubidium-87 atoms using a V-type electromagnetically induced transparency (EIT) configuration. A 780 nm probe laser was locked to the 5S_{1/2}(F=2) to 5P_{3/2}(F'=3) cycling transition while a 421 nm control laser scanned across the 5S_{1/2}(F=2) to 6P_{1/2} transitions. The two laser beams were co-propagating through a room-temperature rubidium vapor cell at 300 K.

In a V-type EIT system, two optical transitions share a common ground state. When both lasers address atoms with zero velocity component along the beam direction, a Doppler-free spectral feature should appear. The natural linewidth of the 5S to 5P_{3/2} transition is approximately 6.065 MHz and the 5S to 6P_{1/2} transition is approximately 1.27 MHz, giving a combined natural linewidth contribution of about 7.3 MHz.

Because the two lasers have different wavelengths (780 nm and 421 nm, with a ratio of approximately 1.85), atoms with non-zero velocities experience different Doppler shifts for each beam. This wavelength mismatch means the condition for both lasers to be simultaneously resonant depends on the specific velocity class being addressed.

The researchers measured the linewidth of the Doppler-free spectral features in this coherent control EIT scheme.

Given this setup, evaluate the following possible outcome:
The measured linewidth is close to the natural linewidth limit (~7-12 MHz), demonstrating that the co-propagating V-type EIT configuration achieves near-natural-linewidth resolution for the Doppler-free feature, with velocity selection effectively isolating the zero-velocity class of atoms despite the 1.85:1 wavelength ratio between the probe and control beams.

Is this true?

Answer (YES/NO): NO